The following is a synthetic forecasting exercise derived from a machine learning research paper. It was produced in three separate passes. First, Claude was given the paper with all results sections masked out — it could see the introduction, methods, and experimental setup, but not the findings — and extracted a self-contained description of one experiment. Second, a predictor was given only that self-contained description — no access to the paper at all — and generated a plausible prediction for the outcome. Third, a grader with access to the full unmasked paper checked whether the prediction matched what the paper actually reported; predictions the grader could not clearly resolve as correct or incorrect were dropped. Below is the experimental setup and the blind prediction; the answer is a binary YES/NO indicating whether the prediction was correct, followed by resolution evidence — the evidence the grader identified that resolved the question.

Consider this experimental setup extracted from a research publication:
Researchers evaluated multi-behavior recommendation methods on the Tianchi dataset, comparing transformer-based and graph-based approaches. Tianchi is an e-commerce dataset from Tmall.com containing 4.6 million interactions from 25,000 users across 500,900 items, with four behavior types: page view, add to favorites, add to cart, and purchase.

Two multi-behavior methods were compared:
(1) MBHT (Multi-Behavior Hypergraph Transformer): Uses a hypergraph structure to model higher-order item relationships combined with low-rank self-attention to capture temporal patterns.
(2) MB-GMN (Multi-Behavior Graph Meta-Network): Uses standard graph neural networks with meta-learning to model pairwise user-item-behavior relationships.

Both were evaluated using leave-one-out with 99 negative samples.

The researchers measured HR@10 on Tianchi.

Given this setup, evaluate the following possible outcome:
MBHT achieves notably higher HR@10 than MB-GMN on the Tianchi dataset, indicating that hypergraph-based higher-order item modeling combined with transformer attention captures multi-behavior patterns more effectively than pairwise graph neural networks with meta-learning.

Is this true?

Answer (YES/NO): NO